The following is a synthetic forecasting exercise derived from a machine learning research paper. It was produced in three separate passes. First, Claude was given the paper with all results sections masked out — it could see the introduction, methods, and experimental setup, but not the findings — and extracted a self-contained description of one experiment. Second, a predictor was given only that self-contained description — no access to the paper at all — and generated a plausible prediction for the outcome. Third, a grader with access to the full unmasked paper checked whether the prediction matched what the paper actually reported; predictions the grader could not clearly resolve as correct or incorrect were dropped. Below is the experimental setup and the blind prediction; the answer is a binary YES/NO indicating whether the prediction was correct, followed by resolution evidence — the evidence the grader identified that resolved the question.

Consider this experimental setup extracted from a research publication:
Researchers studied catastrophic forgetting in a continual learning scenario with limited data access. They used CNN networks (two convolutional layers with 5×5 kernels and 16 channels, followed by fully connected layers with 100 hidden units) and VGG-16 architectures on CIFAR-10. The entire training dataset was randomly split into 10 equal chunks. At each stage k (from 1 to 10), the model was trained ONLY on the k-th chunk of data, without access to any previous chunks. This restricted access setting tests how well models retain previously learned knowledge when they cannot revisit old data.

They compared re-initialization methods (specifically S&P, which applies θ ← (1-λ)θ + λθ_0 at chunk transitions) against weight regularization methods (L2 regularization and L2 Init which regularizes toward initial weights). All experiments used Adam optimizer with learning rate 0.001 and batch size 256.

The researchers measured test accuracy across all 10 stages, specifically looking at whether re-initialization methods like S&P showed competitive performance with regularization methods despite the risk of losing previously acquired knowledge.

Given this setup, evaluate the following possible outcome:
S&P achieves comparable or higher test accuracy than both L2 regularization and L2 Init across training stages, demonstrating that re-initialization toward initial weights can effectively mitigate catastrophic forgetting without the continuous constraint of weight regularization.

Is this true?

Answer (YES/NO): YES